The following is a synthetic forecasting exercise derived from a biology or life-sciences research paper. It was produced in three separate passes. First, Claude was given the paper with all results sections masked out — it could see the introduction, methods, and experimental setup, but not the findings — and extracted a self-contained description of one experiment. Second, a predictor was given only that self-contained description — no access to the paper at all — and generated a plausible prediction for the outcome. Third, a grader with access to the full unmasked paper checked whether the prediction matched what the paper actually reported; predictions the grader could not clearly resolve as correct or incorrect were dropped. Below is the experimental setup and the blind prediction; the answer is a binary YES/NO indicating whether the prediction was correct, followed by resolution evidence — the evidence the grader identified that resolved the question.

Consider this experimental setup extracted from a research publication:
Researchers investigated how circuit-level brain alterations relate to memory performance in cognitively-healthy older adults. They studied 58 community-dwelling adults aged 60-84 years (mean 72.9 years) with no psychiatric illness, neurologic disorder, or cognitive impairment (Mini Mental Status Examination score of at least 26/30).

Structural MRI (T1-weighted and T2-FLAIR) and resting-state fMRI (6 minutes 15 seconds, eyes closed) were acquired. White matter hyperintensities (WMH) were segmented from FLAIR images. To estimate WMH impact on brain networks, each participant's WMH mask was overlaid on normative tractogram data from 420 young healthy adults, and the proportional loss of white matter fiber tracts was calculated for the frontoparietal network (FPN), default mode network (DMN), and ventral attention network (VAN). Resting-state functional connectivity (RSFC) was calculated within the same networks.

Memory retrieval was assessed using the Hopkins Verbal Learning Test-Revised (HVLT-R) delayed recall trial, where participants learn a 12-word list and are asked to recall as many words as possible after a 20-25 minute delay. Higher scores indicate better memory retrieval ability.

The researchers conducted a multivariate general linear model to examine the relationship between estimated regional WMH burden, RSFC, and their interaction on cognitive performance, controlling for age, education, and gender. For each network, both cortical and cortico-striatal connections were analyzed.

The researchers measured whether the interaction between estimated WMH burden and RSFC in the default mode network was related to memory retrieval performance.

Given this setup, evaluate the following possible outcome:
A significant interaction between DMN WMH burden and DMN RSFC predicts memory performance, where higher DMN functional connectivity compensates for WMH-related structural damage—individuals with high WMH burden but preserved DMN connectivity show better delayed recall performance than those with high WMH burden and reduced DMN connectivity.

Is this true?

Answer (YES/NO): YES